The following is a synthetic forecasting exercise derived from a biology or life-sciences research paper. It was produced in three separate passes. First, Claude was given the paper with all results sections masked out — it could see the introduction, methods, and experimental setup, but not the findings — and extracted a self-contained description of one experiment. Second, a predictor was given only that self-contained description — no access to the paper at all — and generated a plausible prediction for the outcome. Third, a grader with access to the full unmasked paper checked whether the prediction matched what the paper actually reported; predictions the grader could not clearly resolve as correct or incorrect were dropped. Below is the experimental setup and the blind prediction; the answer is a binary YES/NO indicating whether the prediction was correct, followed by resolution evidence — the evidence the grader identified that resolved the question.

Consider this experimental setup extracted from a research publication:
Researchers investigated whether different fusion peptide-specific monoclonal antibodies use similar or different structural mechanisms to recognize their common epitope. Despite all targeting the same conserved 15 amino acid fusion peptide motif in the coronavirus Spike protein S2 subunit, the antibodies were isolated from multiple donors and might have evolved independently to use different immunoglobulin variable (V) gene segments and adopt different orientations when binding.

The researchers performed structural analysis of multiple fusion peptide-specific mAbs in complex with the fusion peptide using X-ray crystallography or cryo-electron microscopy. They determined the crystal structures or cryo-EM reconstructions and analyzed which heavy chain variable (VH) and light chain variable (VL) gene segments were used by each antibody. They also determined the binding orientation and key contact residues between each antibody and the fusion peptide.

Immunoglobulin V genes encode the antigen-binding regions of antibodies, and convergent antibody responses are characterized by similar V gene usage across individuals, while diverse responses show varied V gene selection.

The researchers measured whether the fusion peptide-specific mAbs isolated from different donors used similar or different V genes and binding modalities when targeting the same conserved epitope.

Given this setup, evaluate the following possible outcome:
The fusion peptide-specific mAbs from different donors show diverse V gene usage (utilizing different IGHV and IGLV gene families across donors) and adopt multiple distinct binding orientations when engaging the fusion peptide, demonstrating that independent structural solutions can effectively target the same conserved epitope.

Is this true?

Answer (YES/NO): YES